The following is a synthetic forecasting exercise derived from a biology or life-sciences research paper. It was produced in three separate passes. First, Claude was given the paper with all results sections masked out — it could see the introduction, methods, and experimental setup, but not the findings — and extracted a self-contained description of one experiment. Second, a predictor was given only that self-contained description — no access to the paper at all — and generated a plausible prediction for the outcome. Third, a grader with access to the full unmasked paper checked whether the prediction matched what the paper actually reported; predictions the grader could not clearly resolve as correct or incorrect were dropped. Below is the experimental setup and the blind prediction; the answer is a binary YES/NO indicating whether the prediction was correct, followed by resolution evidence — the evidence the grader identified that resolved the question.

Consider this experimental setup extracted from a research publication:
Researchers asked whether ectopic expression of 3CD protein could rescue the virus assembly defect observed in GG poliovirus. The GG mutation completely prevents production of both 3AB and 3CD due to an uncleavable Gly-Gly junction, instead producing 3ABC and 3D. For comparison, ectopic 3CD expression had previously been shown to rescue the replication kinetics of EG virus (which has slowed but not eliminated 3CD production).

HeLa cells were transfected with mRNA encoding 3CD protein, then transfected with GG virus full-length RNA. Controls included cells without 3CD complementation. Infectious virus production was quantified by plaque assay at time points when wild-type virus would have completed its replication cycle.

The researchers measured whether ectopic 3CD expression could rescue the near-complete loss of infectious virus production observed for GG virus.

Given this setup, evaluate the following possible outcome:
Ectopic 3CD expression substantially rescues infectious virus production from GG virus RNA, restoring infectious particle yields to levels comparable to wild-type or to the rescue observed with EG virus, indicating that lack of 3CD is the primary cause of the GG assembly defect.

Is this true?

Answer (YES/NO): NO